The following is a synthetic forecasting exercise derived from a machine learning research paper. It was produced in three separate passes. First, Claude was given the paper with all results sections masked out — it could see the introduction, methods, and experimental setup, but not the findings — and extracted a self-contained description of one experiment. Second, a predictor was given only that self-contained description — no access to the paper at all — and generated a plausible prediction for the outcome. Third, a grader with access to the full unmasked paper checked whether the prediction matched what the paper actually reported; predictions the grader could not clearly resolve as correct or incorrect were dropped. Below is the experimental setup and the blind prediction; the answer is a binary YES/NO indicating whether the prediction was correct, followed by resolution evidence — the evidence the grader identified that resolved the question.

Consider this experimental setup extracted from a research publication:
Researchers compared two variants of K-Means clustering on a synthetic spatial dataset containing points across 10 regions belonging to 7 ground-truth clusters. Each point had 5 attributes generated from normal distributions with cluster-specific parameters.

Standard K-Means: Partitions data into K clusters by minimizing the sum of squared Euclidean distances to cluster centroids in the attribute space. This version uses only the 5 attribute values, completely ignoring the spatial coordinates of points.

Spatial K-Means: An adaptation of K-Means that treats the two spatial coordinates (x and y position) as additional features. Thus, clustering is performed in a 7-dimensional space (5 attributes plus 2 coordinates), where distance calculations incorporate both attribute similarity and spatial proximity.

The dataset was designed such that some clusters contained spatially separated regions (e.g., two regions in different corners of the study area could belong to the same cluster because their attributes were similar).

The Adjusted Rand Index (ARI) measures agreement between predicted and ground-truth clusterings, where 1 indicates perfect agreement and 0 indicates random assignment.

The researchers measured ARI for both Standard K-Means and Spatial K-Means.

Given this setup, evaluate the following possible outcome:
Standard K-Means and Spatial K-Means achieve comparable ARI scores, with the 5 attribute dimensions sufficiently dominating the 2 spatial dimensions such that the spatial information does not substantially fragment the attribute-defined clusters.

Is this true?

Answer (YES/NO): NO